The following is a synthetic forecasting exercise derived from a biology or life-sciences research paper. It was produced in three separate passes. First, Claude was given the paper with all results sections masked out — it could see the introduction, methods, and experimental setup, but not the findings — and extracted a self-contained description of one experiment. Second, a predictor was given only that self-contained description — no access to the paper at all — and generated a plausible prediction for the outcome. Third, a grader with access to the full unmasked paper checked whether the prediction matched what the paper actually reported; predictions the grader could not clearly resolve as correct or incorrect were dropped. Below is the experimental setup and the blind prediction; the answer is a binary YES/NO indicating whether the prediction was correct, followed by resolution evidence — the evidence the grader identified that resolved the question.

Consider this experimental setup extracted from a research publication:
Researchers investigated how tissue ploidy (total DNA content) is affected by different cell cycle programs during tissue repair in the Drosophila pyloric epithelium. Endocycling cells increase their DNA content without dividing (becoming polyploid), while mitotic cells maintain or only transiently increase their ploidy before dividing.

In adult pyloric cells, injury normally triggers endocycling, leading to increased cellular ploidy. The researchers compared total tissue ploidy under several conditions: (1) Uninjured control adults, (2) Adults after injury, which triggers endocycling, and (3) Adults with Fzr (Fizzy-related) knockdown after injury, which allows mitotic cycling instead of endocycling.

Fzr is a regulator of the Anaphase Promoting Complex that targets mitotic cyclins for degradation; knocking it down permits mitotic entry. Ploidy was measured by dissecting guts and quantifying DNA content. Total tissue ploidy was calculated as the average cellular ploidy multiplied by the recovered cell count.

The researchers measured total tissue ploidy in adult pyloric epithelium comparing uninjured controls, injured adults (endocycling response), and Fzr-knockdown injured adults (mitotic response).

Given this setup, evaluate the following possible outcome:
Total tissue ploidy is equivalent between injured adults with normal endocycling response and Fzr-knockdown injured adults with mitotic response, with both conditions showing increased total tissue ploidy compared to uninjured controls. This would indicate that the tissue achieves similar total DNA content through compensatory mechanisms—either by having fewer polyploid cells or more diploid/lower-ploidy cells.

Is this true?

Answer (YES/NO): NO